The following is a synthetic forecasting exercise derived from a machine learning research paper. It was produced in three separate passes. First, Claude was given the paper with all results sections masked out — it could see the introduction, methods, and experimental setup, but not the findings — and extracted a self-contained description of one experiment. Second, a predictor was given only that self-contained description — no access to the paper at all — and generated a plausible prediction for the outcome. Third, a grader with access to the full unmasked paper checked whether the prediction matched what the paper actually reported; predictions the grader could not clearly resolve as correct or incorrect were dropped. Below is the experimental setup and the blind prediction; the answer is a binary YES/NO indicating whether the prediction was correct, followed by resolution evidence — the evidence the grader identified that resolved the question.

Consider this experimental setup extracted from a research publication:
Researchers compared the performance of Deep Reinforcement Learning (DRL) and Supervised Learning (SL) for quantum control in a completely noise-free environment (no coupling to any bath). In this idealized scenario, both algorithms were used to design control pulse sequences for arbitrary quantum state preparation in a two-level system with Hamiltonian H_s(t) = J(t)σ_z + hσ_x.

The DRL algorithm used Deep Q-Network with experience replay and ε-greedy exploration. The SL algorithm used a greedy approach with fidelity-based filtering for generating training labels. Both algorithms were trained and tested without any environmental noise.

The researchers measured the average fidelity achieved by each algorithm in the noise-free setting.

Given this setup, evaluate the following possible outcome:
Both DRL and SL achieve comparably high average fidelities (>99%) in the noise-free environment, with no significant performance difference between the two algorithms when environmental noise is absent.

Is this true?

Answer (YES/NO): NO